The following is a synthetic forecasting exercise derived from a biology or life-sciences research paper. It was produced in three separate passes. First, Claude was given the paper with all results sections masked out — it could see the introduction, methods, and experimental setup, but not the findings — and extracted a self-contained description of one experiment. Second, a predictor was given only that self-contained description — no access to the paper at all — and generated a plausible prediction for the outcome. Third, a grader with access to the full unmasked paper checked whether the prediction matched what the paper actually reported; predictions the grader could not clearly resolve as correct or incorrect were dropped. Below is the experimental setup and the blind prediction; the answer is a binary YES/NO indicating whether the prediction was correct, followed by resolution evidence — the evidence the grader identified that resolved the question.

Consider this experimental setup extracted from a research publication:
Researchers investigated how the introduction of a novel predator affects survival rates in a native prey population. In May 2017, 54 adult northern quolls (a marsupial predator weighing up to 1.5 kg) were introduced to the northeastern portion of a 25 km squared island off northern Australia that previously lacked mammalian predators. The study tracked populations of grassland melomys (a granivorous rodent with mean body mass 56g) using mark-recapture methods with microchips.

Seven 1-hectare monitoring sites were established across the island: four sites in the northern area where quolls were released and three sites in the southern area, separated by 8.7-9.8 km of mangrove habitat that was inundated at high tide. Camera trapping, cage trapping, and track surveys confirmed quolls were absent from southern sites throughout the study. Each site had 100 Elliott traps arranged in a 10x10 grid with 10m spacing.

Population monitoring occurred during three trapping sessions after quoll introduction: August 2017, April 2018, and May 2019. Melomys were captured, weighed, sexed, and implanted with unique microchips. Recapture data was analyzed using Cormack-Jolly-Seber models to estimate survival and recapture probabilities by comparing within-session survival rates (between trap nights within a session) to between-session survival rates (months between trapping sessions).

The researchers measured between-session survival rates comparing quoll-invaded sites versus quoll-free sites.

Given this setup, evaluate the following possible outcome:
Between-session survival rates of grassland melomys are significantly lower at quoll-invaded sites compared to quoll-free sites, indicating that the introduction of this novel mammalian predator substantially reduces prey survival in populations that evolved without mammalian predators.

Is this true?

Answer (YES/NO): YES